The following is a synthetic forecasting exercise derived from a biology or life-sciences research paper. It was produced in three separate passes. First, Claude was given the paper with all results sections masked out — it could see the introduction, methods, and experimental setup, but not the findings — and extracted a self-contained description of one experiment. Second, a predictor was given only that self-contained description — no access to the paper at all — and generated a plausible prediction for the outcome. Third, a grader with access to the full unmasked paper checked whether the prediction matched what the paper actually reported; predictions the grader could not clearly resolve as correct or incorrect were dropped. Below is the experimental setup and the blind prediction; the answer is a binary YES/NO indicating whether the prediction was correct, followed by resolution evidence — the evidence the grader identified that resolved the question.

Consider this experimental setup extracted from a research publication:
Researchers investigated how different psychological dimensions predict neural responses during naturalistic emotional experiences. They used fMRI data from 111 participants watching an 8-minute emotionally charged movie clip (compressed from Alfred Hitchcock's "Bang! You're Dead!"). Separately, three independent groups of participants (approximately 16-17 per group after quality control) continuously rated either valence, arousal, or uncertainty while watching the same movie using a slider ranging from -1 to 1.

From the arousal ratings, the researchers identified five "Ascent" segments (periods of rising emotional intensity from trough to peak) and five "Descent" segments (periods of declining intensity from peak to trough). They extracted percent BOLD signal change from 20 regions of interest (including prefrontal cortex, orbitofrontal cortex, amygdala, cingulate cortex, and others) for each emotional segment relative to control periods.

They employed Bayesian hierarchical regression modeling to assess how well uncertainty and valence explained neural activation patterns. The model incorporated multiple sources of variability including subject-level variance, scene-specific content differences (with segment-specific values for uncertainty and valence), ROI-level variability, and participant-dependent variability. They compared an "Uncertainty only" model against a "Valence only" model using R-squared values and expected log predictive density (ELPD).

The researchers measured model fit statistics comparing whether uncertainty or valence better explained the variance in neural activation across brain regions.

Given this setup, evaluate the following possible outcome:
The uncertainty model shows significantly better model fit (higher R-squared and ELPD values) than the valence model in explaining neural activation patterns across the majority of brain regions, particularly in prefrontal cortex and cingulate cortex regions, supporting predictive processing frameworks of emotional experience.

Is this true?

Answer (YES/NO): NO